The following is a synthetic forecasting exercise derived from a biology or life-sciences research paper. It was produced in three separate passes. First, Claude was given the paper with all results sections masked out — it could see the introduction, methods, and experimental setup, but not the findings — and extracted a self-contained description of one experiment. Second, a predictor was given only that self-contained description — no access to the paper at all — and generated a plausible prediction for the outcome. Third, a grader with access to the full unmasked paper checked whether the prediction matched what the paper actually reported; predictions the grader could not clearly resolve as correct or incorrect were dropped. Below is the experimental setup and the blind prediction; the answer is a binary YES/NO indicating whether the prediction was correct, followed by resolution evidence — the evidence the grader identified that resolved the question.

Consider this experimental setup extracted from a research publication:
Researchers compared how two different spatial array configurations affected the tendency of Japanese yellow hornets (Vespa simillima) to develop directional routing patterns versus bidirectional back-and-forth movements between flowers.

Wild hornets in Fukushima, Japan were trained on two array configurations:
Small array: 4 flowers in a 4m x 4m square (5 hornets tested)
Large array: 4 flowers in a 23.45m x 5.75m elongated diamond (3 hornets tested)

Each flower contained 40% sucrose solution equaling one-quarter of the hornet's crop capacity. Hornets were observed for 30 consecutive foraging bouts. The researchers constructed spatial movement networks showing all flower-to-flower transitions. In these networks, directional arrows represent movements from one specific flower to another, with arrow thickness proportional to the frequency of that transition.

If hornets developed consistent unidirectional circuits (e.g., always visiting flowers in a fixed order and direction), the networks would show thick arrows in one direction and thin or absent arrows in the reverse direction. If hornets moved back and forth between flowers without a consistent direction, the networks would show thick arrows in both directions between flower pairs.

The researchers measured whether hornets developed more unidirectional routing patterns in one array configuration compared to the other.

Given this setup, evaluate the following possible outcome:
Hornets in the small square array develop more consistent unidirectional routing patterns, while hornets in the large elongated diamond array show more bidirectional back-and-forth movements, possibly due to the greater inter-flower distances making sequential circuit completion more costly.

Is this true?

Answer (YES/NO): YES